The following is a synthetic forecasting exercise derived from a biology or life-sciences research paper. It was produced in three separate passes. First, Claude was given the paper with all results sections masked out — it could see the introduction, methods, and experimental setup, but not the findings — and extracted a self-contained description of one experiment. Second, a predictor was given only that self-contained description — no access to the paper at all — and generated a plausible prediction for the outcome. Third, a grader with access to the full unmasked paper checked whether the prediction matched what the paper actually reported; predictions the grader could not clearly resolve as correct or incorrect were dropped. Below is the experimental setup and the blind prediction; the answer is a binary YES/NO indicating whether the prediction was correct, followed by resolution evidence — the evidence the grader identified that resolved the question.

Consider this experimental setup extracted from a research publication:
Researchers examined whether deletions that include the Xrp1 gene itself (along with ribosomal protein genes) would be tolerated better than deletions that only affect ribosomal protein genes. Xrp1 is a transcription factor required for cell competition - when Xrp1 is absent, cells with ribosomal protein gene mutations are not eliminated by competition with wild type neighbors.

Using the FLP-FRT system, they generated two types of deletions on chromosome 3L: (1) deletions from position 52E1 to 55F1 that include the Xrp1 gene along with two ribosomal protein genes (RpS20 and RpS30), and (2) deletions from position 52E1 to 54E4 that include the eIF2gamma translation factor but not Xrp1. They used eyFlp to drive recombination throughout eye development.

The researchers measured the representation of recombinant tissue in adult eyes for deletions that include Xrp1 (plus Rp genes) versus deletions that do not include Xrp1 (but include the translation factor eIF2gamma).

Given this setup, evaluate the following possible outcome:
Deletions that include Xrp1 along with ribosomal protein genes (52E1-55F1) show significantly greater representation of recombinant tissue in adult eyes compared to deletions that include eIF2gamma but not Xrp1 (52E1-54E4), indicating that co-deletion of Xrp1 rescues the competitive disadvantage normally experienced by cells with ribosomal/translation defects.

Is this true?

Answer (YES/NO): YES